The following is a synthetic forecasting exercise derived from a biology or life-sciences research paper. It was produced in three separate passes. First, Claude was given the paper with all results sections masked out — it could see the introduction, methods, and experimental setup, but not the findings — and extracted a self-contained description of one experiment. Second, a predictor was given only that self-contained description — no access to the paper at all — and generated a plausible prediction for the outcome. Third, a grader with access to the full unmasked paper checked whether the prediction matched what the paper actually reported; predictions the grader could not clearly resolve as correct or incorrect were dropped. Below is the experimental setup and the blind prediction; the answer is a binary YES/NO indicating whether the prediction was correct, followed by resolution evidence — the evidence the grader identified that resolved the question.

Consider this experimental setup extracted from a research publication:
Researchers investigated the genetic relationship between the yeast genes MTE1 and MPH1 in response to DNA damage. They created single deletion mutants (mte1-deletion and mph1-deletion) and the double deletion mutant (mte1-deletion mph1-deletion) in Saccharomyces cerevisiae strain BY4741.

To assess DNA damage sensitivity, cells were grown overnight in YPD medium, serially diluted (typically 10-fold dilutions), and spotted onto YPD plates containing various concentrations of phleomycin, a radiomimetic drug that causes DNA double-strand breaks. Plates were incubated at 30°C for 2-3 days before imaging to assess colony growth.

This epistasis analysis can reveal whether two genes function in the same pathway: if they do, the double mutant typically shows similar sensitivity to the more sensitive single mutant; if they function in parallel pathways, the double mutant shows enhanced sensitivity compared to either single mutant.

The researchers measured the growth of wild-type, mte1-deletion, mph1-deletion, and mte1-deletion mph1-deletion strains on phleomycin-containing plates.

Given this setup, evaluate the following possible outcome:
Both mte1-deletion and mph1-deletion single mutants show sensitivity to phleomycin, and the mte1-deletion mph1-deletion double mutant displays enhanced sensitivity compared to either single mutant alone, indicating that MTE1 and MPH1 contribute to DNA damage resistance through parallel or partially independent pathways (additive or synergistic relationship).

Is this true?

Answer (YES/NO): NO